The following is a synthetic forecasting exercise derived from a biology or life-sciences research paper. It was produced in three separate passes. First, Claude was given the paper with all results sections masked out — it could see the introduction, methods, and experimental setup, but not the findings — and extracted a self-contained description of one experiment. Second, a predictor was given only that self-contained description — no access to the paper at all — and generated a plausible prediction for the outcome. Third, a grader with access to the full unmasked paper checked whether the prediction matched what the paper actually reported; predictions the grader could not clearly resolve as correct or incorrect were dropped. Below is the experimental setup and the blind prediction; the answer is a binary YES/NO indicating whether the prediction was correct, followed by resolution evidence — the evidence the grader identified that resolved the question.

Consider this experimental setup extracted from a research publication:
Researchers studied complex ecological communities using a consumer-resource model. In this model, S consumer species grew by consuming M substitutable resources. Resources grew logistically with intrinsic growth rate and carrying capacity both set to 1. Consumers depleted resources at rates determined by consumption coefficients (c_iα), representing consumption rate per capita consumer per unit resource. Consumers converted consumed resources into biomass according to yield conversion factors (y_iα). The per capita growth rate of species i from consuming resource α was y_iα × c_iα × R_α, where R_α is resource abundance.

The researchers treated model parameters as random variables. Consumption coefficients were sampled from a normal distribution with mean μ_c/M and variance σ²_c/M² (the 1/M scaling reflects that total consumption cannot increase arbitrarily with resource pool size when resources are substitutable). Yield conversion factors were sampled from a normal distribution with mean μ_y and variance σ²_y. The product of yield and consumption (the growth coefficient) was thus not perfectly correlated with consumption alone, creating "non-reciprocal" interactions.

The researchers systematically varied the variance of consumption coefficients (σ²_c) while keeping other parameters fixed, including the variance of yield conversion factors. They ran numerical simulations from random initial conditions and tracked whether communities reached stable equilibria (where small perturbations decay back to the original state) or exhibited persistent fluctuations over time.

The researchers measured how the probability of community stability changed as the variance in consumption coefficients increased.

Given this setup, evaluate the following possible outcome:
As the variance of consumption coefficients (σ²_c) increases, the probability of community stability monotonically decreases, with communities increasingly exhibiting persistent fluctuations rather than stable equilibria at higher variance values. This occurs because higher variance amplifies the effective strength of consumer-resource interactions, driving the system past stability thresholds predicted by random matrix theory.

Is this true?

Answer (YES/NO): NO